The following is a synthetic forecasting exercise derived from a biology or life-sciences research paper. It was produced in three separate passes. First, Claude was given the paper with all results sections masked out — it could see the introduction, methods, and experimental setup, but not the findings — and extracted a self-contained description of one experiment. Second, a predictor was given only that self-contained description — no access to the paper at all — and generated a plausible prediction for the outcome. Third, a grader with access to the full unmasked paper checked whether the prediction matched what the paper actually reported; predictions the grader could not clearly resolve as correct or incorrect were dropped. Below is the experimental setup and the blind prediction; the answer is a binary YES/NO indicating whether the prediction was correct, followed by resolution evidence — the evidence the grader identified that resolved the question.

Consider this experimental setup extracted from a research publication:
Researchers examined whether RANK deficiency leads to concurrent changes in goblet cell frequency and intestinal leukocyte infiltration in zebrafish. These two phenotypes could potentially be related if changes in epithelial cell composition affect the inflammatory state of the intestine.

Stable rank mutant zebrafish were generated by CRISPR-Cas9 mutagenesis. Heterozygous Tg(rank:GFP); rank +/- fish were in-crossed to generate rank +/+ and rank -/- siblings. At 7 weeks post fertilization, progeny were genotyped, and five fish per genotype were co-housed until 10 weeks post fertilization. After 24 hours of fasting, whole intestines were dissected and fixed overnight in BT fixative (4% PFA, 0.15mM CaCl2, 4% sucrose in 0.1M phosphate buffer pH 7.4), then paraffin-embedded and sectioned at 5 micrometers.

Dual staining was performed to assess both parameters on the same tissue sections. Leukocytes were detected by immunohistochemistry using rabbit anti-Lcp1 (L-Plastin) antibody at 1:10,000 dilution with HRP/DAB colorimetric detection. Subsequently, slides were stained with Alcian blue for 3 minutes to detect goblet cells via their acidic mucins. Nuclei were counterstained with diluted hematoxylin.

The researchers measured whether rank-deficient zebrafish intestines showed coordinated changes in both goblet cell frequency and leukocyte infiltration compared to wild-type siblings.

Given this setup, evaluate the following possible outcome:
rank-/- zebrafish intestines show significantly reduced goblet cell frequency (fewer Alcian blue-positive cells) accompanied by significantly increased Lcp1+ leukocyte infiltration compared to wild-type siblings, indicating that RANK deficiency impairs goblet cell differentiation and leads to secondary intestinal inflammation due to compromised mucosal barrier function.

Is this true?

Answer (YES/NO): NO